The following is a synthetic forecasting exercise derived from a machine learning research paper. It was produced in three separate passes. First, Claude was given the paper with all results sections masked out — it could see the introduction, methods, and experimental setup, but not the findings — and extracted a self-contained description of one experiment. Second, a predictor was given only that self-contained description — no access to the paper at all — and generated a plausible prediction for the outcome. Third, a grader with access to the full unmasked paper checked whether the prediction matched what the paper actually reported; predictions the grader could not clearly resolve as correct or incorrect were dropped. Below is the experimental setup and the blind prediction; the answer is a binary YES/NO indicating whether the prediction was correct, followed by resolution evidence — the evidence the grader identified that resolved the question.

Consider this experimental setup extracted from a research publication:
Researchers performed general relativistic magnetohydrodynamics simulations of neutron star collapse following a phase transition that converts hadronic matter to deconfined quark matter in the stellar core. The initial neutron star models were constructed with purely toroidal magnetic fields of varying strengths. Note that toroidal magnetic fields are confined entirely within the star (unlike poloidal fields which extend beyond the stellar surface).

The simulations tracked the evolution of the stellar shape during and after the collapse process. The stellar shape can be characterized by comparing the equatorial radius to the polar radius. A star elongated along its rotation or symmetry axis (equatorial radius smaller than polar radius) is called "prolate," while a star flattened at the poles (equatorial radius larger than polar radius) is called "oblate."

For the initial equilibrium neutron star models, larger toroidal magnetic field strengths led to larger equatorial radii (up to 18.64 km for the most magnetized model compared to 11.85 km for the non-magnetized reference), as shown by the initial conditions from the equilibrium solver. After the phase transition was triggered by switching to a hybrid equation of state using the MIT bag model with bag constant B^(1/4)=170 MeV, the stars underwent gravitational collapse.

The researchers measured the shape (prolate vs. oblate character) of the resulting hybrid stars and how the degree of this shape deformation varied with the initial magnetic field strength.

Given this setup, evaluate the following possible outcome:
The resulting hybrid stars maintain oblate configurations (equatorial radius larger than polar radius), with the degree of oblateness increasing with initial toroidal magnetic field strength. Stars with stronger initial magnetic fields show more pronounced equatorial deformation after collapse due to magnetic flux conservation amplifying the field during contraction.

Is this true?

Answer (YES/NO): NO